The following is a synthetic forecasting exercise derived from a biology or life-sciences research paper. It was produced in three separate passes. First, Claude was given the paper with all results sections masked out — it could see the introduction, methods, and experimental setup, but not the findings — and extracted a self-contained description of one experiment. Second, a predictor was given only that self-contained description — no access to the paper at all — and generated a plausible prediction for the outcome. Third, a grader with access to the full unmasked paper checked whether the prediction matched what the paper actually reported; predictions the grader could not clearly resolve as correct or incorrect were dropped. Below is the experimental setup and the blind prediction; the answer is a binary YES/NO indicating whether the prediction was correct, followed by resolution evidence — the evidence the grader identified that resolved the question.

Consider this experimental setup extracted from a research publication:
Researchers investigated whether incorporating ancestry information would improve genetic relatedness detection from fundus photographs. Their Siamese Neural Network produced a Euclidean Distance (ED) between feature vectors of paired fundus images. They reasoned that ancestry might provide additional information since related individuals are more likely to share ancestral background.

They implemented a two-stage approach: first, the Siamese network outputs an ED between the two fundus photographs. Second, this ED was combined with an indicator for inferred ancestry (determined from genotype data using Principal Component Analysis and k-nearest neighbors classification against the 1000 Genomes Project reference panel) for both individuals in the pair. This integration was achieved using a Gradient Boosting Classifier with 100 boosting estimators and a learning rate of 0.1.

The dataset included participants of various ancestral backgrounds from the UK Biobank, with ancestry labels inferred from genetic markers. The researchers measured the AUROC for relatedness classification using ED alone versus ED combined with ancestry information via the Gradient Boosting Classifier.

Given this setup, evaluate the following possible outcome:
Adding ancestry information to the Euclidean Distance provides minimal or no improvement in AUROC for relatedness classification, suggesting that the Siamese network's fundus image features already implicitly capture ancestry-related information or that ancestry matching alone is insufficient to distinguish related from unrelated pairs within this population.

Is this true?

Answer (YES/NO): YES